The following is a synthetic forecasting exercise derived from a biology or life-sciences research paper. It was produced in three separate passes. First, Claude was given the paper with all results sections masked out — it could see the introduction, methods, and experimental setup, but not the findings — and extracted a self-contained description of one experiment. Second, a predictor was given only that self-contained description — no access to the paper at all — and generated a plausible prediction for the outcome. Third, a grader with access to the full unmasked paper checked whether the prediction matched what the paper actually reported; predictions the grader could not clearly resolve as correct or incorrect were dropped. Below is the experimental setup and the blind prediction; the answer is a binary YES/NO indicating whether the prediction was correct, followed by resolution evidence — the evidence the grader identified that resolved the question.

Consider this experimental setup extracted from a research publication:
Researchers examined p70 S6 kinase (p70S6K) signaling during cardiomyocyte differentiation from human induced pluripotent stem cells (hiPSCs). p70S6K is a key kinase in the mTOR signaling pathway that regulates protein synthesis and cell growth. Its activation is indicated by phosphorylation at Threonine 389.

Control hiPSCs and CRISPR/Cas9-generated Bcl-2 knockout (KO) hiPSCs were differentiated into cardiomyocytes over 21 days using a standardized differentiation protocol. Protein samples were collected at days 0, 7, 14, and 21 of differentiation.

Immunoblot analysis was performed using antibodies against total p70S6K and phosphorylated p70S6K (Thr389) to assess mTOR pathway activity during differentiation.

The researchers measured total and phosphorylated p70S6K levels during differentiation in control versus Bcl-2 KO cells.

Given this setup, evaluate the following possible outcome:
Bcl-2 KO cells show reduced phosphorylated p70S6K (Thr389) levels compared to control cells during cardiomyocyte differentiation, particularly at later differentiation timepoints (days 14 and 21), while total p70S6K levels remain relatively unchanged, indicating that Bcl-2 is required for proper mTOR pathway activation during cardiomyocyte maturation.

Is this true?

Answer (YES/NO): NO